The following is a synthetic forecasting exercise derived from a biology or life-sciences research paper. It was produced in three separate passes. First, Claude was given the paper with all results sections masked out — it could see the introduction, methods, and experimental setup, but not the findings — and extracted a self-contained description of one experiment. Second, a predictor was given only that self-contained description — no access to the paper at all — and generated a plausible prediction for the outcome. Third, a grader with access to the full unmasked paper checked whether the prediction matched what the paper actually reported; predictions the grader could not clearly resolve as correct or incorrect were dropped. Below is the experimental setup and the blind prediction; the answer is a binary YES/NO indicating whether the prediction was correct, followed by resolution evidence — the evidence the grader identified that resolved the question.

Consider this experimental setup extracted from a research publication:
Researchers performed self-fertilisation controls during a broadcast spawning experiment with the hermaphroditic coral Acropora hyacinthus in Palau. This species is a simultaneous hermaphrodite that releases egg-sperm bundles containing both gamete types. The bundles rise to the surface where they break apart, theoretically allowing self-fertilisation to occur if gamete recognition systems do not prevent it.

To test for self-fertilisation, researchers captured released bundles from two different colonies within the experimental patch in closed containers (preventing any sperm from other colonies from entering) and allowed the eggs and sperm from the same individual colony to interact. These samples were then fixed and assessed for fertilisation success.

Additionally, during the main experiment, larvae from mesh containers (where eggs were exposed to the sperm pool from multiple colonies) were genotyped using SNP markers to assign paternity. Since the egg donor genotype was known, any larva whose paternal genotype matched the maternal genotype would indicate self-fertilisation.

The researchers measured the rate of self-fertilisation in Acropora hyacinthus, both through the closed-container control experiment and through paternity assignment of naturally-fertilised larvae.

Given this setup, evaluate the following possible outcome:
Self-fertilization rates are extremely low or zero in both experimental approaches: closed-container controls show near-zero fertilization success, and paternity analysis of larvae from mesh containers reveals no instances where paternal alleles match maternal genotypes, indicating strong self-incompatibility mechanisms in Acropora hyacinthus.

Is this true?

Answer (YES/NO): NO